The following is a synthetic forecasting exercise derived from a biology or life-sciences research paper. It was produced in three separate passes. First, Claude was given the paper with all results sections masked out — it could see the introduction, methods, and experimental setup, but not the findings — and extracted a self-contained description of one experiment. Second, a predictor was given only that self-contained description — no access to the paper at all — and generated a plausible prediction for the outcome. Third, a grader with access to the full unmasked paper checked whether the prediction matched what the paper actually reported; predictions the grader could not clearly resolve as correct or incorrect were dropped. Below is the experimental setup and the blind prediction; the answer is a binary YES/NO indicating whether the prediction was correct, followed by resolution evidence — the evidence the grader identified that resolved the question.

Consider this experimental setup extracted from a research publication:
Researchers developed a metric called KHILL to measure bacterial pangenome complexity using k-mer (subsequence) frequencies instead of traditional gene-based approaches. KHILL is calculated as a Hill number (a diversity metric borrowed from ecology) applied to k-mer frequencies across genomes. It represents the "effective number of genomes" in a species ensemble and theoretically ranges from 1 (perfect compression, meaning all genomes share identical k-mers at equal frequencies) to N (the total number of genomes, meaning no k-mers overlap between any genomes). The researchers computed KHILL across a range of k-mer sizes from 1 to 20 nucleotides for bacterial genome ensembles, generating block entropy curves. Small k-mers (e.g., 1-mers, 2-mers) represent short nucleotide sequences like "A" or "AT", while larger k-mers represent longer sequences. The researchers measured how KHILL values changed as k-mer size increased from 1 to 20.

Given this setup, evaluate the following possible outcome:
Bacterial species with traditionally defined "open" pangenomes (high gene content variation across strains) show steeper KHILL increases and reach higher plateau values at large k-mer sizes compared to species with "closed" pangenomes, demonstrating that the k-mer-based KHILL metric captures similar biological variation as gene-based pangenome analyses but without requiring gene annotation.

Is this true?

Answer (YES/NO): NO